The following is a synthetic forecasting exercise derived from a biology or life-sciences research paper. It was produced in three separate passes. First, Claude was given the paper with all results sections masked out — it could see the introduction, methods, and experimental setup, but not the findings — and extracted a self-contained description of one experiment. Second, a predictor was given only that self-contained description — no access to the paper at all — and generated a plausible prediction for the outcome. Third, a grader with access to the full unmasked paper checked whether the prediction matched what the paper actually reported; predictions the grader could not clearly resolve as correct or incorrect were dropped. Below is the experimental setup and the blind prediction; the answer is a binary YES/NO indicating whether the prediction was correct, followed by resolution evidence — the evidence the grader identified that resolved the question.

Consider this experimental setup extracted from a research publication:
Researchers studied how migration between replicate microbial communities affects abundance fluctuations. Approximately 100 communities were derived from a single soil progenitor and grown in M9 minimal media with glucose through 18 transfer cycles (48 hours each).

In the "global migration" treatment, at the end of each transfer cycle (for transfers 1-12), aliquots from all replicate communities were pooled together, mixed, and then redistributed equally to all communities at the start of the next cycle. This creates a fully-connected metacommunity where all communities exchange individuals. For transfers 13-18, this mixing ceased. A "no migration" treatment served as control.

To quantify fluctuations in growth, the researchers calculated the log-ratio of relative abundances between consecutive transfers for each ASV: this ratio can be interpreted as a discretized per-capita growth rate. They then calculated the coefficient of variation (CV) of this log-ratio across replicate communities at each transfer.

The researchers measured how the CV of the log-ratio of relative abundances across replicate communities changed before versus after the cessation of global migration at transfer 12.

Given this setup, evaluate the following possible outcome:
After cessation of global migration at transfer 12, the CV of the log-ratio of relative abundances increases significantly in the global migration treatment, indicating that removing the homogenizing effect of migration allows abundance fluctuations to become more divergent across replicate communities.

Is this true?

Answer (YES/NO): YES